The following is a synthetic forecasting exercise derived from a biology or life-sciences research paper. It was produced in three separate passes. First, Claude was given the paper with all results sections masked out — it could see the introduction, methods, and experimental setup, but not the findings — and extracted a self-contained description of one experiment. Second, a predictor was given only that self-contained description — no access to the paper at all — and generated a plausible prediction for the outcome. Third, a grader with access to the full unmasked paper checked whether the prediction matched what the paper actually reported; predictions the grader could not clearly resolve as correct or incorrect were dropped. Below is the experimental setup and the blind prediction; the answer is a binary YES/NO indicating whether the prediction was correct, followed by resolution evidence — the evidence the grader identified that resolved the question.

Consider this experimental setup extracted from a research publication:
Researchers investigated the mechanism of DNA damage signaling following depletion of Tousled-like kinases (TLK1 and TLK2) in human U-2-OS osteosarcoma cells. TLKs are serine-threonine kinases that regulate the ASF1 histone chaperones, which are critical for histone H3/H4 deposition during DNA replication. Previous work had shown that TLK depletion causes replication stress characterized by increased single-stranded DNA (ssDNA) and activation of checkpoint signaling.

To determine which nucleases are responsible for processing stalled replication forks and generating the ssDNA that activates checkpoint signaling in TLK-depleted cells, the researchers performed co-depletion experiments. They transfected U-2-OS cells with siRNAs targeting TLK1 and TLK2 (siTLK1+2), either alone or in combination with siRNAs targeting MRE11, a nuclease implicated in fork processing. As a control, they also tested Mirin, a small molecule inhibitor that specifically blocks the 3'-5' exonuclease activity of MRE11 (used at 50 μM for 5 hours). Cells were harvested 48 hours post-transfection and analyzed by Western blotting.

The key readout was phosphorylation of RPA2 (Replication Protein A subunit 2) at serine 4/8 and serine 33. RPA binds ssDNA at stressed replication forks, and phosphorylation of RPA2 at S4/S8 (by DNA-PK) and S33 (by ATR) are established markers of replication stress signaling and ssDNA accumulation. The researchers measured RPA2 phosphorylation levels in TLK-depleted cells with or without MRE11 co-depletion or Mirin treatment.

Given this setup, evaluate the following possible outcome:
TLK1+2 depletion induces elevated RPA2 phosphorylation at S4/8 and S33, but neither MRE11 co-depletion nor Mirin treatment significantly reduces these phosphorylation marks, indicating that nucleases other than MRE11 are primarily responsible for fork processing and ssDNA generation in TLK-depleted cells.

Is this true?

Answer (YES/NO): NO